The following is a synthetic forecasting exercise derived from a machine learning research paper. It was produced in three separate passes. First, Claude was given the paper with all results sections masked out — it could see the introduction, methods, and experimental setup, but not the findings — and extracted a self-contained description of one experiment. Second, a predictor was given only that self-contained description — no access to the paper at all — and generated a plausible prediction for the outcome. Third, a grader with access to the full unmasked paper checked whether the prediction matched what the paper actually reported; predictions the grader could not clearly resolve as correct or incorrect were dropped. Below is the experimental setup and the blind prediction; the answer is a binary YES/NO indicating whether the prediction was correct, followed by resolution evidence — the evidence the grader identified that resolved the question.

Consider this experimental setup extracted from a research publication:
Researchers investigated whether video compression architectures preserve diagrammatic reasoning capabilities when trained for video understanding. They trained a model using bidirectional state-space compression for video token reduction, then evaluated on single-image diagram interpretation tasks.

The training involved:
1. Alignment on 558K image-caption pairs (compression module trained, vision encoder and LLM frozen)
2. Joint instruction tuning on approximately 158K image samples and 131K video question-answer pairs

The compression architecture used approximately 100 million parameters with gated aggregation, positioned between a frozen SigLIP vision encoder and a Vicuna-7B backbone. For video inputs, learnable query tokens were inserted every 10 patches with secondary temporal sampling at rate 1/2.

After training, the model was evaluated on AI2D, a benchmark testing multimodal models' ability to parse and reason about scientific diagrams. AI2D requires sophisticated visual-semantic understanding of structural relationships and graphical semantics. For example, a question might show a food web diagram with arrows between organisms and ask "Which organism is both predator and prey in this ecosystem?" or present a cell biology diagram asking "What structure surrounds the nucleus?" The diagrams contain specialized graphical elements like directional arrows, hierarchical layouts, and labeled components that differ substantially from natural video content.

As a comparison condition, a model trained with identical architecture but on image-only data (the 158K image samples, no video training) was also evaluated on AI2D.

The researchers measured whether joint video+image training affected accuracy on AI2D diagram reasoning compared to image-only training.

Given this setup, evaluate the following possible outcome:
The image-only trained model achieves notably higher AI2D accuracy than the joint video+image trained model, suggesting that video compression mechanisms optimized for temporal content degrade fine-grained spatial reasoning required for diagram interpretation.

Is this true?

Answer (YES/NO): NO